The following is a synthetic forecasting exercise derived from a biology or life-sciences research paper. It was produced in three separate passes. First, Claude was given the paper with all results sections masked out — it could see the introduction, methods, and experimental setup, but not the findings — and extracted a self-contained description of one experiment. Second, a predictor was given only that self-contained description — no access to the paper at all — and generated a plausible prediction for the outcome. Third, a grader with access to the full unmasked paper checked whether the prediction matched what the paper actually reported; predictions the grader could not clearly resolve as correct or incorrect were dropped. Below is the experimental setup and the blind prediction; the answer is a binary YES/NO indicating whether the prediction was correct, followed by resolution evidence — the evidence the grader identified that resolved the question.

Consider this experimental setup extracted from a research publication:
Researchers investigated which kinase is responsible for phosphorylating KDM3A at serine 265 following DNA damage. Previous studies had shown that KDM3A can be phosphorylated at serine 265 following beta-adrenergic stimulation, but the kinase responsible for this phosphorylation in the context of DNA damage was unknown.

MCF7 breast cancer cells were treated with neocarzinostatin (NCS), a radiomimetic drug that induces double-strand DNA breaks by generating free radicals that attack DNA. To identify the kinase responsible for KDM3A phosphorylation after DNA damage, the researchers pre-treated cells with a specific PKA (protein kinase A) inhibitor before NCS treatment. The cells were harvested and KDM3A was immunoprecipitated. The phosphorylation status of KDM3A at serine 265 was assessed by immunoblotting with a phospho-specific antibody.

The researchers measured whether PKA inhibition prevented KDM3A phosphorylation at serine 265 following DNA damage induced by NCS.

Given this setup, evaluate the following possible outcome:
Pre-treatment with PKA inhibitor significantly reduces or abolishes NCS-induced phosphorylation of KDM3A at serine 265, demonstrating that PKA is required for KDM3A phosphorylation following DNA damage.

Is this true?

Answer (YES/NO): YES